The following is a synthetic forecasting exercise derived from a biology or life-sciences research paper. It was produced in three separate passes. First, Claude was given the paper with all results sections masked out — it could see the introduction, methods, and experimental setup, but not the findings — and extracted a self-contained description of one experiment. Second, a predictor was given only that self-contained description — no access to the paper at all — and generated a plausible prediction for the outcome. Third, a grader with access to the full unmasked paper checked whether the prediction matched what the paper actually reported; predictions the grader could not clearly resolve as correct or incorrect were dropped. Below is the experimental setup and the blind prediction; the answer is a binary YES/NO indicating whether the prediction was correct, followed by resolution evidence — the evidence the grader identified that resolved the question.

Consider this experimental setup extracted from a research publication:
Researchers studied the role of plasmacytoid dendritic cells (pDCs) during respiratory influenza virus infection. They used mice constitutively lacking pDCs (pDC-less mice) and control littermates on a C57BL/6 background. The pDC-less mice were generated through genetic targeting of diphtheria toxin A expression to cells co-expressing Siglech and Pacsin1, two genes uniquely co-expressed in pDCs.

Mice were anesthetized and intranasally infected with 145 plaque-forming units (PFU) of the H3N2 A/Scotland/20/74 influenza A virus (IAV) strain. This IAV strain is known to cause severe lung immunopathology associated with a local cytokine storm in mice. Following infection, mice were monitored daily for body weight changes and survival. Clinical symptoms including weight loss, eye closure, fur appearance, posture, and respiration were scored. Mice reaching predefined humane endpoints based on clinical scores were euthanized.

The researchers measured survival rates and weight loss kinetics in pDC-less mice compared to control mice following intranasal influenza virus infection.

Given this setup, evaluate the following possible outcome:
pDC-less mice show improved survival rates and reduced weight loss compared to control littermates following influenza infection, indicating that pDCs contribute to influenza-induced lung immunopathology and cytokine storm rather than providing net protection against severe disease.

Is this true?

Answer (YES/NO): YES